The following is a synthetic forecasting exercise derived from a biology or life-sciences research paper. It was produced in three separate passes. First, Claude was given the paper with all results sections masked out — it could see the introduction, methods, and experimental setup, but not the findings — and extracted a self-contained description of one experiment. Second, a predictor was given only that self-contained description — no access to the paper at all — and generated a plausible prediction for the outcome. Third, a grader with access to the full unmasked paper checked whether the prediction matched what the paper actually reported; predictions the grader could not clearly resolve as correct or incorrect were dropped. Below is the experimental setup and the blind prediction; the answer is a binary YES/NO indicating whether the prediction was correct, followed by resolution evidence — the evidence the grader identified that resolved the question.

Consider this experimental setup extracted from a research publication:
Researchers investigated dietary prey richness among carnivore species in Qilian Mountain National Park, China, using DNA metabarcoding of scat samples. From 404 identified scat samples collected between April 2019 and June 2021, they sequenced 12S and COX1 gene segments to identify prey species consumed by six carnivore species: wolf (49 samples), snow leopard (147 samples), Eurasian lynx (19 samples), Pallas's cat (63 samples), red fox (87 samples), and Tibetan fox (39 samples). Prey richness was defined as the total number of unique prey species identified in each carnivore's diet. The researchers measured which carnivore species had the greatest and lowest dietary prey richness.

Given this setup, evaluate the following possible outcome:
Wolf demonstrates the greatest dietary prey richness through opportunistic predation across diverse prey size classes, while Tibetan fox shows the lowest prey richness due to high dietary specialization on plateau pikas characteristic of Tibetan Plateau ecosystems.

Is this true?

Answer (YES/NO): NO